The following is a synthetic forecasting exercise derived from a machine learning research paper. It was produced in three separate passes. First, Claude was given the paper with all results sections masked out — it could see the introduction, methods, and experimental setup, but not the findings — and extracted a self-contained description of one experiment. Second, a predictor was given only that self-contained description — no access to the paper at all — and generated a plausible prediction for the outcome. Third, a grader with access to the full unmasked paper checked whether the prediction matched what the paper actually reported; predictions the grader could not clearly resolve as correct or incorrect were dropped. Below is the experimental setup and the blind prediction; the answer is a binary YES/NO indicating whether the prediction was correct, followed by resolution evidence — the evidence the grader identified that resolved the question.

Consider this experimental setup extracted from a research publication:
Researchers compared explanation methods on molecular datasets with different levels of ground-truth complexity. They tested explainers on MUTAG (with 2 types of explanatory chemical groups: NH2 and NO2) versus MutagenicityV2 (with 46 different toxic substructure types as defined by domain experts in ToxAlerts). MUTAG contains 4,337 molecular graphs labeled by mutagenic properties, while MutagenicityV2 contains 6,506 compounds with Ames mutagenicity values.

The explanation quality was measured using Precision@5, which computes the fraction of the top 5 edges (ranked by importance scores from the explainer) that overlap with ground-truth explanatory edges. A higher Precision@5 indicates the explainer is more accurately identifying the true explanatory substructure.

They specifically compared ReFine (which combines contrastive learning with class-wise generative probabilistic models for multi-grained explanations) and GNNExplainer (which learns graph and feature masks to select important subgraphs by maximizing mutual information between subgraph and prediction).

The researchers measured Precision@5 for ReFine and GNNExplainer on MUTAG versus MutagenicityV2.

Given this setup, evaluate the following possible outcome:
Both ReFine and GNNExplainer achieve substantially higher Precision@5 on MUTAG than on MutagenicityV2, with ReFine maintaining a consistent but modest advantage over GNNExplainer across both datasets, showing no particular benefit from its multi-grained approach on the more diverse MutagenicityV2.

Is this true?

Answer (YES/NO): NO